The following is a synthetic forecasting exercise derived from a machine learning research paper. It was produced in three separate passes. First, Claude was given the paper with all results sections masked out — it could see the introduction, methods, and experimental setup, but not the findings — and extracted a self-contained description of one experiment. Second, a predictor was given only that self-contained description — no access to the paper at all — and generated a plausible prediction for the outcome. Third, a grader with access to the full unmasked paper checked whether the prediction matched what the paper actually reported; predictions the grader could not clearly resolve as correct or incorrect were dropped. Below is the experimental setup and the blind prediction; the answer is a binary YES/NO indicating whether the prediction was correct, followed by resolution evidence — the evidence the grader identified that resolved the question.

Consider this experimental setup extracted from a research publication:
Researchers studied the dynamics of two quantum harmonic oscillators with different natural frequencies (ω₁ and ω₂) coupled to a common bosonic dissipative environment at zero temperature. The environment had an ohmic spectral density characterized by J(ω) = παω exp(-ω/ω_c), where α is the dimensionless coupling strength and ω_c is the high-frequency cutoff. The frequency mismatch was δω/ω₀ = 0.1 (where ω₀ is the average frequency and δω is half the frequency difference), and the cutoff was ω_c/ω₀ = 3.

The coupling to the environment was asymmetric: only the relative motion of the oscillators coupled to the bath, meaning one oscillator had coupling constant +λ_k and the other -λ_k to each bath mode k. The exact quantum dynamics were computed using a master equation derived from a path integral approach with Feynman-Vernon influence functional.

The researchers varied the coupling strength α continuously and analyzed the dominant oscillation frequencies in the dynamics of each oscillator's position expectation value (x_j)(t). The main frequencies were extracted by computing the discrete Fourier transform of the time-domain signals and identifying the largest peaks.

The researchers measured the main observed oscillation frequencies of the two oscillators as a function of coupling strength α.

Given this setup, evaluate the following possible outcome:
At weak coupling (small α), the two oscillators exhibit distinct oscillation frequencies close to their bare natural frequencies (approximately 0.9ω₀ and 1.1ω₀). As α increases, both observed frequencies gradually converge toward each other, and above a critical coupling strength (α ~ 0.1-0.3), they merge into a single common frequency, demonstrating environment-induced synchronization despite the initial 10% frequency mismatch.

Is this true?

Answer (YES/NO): NO